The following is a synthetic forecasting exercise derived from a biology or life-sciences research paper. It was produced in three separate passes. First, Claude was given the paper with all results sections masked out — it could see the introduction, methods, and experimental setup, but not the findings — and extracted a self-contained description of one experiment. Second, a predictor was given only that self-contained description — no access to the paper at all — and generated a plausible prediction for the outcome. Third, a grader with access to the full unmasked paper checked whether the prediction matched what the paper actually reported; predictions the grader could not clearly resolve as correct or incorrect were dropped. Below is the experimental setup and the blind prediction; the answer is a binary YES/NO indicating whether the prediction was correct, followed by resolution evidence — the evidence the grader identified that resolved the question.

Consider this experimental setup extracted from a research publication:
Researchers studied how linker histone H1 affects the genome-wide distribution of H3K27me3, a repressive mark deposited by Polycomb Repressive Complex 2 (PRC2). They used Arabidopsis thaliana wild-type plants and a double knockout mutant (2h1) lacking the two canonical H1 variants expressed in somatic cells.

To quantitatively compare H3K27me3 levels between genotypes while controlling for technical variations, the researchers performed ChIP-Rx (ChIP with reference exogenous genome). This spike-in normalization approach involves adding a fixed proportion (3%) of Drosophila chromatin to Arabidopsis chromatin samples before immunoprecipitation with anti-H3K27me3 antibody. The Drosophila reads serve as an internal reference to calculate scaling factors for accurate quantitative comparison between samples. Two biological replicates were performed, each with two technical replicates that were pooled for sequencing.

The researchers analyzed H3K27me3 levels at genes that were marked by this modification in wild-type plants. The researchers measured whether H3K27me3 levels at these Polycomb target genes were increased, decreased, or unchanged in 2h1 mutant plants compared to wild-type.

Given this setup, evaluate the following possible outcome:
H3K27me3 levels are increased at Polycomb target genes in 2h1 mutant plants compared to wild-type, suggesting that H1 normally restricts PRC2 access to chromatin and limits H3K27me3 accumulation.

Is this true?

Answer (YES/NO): NO